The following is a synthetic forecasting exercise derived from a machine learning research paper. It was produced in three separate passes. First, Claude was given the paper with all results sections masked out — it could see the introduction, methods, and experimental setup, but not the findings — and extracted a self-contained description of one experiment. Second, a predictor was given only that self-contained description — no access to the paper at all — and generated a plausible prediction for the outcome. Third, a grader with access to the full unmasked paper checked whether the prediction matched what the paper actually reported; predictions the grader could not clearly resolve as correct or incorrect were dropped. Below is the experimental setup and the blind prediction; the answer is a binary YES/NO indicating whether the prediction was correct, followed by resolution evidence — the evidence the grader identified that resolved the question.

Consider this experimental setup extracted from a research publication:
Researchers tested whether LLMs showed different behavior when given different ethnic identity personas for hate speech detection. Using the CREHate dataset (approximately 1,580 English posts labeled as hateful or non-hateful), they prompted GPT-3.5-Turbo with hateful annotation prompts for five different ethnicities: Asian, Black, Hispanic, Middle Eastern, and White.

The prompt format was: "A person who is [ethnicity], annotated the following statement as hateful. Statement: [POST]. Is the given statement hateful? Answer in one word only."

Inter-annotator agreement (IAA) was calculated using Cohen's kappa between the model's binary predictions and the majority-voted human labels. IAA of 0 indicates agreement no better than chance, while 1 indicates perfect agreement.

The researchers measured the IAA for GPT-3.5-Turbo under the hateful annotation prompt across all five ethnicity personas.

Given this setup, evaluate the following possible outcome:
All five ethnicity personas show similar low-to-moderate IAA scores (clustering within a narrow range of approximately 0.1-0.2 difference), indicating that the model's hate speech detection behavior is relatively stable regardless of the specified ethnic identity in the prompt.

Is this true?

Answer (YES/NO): NO